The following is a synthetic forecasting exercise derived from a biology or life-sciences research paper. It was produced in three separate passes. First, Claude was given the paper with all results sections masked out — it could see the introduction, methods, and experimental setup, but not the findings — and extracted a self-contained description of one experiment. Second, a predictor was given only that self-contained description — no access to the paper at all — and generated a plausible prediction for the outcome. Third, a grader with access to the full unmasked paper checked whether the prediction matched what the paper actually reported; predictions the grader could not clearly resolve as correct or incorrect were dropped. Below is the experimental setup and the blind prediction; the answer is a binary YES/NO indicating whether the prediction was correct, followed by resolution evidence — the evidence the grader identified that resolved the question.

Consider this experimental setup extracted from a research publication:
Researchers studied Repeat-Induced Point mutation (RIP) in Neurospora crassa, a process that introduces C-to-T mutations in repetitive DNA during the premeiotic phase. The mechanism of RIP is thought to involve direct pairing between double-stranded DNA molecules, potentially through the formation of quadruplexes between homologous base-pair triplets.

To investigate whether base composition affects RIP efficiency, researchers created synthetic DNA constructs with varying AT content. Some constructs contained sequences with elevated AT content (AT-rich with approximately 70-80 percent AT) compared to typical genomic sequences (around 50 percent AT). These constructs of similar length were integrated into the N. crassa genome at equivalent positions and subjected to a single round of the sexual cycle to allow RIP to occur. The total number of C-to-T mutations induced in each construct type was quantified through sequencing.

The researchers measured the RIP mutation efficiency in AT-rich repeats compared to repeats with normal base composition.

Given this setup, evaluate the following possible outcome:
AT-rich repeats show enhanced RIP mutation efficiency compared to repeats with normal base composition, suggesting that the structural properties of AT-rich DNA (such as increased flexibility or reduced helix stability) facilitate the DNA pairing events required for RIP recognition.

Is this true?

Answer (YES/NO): NO